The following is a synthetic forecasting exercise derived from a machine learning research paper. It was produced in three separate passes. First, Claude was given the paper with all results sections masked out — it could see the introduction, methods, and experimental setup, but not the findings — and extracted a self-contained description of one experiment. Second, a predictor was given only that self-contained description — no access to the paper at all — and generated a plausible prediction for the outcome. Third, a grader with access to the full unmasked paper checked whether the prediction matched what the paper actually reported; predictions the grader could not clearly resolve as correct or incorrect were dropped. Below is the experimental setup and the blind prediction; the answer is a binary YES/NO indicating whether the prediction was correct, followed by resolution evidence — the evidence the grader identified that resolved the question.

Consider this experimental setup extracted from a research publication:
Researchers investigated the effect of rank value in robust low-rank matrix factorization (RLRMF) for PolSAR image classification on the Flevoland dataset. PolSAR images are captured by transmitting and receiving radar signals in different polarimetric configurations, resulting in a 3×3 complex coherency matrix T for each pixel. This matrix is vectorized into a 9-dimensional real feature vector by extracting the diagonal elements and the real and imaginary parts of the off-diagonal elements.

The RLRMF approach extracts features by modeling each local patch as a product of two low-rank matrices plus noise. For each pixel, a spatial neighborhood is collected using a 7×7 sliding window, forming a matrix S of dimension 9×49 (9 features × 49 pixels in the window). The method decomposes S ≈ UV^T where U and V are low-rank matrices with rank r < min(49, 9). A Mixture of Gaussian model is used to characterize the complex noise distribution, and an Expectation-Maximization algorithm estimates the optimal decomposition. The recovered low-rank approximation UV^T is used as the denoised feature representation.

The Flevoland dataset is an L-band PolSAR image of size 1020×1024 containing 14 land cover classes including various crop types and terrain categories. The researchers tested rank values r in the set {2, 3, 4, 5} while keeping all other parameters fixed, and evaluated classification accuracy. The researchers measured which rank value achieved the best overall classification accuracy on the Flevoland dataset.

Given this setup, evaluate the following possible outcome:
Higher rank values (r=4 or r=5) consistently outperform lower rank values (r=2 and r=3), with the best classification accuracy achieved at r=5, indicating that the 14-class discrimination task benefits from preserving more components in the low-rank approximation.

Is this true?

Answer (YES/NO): NO